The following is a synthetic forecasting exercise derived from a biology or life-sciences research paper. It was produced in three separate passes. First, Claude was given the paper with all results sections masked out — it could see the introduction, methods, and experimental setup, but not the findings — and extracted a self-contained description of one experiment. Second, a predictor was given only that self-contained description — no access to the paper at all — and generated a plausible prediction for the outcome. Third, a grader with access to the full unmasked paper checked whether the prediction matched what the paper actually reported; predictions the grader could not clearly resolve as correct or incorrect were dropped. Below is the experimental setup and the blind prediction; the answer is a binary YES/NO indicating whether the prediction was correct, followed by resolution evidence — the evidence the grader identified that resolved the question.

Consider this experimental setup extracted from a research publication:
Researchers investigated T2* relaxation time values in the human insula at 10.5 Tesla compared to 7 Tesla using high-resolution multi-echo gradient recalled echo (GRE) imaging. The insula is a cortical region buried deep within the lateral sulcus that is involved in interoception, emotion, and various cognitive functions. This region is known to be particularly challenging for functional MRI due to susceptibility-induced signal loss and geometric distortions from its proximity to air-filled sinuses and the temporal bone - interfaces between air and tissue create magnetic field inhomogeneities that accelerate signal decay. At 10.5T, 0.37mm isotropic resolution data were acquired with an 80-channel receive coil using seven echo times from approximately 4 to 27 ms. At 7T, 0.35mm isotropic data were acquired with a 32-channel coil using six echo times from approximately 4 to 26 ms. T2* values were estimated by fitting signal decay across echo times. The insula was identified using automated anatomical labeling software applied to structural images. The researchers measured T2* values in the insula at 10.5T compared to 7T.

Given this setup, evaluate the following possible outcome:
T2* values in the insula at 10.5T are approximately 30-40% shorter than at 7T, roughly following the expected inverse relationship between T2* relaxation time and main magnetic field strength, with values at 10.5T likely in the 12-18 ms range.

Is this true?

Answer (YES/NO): NO